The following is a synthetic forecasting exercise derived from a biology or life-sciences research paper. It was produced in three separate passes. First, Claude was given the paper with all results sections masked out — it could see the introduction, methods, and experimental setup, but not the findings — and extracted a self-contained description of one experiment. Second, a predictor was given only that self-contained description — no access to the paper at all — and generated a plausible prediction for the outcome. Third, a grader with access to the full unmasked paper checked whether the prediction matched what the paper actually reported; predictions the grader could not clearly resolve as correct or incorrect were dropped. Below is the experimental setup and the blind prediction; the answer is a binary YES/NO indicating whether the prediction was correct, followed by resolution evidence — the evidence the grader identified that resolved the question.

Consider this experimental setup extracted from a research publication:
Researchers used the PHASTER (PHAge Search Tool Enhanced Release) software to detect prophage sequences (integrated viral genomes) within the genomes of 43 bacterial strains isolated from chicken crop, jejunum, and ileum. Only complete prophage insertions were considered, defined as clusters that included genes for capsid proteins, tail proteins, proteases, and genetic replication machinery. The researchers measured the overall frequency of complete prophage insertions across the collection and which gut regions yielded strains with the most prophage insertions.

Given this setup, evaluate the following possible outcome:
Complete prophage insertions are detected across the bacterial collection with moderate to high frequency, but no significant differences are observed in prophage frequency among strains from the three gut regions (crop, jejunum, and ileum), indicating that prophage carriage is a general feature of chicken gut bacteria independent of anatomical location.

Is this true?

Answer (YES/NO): NO